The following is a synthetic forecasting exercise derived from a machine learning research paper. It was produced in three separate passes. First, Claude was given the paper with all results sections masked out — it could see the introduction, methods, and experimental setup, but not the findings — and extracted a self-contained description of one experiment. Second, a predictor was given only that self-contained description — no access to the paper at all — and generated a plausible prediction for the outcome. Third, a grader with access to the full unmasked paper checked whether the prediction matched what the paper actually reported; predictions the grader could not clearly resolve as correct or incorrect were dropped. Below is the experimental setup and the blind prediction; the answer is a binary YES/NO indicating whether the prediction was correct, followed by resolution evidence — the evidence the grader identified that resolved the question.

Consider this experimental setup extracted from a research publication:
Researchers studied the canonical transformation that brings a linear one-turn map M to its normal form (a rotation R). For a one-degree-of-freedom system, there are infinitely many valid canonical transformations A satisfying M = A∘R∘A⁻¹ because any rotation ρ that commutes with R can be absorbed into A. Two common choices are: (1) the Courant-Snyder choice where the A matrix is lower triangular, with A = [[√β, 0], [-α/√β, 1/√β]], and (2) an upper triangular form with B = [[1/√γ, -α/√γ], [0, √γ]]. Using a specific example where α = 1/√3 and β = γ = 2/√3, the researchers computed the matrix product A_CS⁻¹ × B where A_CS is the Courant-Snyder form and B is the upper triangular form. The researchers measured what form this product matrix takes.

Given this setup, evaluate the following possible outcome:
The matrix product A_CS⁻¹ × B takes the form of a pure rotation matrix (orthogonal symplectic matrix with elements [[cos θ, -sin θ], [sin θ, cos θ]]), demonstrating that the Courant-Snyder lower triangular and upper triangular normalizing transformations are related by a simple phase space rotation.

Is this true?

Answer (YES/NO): YES